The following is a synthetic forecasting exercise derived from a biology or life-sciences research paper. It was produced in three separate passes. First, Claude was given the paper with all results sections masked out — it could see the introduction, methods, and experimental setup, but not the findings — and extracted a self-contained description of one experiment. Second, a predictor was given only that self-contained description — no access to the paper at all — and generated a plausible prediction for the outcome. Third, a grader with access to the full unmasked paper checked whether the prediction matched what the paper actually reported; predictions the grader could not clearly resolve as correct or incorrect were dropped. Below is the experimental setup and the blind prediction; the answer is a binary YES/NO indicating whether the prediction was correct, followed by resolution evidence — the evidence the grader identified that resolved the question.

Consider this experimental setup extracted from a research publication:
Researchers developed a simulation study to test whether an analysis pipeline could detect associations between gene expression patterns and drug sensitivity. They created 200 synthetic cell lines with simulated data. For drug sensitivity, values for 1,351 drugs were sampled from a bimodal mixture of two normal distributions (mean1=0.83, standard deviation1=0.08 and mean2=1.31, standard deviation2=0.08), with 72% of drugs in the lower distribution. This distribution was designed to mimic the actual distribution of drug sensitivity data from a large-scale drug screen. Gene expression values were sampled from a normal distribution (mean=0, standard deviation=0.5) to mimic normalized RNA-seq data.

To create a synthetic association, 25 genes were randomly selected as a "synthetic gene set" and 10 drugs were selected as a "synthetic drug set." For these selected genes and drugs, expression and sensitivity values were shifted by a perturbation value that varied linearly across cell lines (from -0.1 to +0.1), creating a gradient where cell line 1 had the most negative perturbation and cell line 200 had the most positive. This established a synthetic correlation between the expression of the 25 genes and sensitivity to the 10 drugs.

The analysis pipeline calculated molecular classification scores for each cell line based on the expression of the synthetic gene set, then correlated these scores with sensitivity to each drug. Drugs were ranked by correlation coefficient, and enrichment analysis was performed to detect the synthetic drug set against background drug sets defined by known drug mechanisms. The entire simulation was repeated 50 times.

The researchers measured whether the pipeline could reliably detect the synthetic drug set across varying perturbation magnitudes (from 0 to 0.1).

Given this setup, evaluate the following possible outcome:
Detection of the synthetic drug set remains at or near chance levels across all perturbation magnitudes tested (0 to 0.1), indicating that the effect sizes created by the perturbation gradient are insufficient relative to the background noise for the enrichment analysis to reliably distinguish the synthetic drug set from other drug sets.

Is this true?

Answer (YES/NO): NO